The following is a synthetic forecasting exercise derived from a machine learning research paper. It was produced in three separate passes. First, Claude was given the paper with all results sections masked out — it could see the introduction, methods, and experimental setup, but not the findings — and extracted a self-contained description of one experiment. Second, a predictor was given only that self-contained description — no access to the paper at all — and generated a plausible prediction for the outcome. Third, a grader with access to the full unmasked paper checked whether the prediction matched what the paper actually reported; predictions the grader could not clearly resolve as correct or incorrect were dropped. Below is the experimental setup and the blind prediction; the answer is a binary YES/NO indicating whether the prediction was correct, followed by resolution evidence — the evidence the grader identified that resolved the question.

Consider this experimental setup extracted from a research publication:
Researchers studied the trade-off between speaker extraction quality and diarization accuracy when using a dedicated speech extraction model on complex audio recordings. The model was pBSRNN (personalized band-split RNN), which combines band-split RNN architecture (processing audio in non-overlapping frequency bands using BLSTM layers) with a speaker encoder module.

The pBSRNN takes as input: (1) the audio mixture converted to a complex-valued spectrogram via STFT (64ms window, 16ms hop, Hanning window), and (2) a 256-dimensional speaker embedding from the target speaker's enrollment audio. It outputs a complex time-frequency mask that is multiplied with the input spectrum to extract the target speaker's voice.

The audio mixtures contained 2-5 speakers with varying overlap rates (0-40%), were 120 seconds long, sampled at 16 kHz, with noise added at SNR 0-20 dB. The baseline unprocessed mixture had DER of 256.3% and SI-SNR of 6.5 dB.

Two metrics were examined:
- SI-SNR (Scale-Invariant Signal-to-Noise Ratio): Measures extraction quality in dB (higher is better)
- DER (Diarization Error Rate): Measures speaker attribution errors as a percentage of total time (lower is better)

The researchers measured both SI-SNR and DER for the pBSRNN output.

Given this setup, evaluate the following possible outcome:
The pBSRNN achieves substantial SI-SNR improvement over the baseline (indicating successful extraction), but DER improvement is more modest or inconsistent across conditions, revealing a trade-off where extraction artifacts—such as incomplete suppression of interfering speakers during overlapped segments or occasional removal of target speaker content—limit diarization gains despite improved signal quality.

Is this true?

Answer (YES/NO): NO